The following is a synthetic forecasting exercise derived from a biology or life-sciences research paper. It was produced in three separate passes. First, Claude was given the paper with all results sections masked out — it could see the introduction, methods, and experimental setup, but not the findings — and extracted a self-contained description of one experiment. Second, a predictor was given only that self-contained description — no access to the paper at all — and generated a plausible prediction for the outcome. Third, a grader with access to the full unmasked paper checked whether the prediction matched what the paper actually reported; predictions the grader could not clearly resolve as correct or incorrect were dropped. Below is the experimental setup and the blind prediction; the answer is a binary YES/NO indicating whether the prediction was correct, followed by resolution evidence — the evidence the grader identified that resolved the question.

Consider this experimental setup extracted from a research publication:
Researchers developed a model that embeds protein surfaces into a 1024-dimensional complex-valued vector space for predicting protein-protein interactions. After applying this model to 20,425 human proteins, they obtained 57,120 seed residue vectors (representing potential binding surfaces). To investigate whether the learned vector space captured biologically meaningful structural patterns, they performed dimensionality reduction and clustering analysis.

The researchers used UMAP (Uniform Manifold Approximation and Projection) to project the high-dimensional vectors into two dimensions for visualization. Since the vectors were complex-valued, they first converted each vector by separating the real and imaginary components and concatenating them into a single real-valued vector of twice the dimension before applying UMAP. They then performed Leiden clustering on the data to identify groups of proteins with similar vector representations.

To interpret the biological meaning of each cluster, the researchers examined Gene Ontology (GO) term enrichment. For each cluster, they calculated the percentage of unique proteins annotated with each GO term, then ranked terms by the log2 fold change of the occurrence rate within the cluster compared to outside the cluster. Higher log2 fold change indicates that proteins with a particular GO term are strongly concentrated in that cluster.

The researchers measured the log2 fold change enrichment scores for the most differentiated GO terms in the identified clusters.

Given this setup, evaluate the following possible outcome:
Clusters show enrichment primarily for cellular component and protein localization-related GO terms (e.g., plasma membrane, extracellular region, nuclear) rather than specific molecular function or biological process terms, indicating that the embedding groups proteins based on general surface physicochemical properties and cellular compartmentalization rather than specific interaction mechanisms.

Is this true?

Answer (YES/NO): NO